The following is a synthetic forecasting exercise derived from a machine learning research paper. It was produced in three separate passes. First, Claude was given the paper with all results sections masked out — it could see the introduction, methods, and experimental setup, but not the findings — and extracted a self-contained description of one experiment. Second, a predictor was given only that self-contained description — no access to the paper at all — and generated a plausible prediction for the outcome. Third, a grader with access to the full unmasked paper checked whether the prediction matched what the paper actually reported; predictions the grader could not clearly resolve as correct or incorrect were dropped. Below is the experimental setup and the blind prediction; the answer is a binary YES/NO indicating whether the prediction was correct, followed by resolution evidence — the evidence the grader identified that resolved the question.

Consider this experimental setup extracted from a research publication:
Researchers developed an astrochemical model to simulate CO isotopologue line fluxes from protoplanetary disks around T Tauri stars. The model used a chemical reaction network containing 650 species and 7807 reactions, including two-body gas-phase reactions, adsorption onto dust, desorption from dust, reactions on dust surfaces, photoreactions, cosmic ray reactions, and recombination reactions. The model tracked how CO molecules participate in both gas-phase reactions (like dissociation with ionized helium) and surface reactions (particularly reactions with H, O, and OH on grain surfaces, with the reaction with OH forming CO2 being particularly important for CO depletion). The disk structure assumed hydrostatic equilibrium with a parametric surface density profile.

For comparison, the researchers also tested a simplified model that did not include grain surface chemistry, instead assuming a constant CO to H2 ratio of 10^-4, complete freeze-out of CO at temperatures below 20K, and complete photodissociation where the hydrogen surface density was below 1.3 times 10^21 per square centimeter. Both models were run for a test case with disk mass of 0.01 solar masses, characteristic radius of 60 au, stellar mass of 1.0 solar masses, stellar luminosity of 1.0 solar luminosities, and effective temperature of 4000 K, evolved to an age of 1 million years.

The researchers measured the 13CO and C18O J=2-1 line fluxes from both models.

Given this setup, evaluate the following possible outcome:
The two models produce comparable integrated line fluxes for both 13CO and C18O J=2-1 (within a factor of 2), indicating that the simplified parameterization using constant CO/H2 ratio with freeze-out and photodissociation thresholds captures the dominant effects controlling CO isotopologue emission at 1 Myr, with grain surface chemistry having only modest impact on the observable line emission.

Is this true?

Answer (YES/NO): NO